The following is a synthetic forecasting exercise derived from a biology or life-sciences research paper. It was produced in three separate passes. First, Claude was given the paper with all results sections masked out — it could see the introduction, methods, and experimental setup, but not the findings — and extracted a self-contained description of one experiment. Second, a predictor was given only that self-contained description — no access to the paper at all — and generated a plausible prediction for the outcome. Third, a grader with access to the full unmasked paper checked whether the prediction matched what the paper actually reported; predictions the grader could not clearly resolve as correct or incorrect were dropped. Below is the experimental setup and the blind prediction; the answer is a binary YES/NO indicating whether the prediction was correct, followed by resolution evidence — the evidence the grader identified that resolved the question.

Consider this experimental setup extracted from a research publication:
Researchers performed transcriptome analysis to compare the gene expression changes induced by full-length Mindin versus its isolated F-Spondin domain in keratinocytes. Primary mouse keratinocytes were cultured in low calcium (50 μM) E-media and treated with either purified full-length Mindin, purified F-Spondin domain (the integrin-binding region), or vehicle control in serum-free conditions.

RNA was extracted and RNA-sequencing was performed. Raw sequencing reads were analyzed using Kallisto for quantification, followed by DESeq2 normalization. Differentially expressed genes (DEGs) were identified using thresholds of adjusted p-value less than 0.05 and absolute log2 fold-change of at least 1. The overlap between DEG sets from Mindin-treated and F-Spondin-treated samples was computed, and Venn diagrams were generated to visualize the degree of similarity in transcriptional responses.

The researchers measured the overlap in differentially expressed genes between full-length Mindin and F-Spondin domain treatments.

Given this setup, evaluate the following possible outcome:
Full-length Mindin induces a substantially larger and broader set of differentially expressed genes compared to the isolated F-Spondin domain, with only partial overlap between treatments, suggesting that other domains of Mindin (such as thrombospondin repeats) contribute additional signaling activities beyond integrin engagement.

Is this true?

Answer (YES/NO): NO